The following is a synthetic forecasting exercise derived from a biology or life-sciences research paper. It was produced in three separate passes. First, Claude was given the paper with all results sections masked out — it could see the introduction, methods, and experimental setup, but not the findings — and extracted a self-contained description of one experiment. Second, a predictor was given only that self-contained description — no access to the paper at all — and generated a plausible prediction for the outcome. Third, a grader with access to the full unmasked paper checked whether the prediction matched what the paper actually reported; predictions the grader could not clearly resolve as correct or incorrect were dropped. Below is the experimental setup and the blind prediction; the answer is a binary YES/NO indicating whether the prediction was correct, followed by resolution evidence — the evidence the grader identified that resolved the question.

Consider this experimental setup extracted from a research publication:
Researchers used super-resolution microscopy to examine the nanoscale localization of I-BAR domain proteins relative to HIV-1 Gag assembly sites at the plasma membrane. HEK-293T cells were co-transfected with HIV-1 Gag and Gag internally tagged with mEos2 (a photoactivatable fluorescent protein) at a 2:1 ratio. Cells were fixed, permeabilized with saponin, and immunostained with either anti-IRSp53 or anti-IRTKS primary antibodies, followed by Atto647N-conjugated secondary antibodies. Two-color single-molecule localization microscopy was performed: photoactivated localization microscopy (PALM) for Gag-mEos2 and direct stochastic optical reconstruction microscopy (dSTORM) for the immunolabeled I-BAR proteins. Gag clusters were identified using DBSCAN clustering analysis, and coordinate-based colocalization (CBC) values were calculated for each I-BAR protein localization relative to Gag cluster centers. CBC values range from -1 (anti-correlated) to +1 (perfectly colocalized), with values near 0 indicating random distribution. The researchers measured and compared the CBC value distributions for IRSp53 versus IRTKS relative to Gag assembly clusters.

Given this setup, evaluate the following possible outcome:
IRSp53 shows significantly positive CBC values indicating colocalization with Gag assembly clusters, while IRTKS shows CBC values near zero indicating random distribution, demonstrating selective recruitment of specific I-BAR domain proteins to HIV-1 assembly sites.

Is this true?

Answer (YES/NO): NO